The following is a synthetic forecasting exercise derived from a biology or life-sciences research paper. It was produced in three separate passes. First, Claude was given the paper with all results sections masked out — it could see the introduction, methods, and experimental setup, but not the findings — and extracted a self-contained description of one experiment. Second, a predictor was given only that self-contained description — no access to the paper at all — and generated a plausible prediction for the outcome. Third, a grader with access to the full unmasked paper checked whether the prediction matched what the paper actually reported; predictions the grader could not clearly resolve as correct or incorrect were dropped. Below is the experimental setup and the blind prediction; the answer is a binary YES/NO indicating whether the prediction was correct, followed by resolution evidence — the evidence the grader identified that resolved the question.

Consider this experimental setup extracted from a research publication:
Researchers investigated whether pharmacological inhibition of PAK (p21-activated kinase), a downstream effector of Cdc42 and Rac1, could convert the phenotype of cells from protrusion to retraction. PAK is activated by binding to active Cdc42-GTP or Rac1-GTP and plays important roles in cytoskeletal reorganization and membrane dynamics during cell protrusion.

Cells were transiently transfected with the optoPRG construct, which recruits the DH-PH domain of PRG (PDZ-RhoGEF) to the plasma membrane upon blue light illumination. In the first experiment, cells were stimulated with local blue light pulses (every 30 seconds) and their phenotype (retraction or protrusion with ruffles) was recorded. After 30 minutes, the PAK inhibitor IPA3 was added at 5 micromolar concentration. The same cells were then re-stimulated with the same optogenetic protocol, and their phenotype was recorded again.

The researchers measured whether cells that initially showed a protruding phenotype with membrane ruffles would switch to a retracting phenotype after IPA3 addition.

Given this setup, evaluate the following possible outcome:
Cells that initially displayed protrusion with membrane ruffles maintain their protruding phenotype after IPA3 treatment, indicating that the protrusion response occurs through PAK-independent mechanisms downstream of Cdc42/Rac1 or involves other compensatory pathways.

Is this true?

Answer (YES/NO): NO